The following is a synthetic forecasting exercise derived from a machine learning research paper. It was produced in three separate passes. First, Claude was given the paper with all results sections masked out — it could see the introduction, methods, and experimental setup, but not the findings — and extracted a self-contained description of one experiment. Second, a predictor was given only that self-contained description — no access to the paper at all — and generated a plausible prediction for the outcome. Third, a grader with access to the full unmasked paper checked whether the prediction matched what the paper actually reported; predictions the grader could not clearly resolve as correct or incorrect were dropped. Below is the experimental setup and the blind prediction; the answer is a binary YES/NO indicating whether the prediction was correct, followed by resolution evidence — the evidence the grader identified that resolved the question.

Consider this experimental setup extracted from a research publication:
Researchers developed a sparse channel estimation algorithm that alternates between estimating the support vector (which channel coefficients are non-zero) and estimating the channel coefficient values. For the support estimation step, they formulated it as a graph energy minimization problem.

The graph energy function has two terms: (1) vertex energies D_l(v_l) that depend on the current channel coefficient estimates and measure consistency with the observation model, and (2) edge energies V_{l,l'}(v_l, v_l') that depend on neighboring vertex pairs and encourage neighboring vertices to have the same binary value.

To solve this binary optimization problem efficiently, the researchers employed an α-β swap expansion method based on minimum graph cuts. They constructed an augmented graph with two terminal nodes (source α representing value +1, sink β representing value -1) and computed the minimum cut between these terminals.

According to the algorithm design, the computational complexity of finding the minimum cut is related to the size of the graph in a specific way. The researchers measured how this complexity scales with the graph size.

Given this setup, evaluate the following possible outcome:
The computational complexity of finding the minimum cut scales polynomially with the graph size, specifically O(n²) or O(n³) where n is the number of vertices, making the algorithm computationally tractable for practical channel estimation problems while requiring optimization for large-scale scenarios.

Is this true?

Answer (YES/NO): NO